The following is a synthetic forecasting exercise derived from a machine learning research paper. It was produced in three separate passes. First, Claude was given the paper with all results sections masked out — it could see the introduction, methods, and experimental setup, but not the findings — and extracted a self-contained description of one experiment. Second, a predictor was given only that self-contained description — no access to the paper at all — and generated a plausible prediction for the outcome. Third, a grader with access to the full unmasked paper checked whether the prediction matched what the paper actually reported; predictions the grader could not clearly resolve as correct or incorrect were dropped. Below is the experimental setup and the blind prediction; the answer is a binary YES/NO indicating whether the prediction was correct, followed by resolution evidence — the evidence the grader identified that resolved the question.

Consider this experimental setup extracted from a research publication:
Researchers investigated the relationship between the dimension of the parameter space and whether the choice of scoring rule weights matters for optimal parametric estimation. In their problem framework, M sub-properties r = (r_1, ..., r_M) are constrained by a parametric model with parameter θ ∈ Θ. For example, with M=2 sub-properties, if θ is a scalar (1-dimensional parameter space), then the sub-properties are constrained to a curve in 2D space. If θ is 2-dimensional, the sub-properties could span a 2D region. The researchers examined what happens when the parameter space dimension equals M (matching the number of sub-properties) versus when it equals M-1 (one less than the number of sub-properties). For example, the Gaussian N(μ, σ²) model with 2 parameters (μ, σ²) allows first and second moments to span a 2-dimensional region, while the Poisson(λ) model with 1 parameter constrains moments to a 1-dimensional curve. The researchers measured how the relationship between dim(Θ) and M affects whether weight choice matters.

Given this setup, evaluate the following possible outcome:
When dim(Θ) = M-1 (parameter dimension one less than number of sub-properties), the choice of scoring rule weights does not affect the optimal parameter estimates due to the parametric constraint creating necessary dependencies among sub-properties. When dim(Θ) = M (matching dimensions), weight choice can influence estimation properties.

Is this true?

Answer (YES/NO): NO